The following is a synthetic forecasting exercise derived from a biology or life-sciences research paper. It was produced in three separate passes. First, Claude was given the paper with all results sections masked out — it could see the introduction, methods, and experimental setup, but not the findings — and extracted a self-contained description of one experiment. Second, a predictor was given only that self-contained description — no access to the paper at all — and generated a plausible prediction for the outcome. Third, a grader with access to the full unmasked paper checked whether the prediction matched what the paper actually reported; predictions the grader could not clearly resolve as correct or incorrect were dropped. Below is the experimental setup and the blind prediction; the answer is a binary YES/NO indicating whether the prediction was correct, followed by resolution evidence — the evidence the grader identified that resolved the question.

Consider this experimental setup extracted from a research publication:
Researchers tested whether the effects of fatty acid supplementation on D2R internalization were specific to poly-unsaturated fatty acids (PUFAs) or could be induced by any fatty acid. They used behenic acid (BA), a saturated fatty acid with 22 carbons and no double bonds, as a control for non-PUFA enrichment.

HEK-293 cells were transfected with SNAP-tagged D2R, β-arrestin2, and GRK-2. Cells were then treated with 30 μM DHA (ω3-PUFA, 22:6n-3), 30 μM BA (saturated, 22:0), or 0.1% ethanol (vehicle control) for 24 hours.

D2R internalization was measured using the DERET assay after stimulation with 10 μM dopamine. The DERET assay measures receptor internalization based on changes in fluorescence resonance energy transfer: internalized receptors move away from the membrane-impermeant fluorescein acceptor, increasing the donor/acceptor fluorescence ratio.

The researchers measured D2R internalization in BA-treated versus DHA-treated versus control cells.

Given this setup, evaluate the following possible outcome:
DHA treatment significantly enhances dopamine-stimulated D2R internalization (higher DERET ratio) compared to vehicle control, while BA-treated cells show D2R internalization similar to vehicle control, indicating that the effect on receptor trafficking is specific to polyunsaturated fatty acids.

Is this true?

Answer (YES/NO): NO